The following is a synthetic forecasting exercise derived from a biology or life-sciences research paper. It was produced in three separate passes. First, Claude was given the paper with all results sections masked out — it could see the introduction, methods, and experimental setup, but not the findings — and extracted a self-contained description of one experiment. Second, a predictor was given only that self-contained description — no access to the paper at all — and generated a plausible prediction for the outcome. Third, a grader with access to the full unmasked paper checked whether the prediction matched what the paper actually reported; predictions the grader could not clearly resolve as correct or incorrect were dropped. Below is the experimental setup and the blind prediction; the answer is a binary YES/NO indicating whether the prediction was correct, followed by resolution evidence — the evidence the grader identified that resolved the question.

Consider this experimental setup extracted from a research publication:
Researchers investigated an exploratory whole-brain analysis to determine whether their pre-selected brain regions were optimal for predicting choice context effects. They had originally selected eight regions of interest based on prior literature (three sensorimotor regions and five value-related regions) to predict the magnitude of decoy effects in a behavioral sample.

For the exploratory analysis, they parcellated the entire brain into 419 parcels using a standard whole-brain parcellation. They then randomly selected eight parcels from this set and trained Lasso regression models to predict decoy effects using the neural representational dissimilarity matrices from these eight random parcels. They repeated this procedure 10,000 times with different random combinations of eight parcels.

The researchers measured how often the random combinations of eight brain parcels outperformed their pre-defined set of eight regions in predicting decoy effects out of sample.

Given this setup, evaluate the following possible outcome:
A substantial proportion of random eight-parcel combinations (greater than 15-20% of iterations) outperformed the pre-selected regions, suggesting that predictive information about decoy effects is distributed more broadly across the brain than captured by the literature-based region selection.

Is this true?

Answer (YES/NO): NO